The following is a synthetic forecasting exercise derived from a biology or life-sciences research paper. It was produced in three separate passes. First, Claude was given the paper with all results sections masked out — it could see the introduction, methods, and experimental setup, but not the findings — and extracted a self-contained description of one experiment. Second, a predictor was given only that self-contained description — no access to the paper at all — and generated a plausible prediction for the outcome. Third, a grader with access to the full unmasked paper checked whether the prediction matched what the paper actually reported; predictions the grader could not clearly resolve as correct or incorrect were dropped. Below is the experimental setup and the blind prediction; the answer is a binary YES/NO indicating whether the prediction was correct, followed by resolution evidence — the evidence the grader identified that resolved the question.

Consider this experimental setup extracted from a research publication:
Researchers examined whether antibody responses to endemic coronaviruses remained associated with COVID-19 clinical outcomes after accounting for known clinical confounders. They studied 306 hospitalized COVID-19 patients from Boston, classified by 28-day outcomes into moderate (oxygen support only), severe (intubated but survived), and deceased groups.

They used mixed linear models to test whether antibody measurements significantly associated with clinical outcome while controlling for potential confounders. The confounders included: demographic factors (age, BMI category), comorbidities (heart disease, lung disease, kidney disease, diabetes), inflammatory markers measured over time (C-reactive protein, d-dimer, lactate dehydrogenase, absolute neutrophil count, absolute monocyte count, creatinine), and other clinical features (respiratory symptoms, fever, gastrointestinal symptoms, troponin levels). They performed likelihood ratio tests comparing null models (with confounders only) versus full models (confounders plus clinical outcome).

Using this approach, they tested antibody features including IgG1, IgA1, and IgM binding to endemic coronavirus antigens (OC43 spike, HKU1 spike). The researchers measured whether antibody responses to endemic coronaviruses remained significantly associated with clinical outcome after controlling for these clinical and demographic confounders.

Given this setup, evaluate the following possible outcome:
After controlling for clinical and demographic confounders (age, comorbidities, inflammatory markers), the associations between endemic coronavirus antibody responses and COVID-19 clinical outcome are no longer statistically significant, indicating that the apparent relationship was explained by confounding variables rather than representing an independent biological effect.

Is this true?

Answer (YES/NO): NO